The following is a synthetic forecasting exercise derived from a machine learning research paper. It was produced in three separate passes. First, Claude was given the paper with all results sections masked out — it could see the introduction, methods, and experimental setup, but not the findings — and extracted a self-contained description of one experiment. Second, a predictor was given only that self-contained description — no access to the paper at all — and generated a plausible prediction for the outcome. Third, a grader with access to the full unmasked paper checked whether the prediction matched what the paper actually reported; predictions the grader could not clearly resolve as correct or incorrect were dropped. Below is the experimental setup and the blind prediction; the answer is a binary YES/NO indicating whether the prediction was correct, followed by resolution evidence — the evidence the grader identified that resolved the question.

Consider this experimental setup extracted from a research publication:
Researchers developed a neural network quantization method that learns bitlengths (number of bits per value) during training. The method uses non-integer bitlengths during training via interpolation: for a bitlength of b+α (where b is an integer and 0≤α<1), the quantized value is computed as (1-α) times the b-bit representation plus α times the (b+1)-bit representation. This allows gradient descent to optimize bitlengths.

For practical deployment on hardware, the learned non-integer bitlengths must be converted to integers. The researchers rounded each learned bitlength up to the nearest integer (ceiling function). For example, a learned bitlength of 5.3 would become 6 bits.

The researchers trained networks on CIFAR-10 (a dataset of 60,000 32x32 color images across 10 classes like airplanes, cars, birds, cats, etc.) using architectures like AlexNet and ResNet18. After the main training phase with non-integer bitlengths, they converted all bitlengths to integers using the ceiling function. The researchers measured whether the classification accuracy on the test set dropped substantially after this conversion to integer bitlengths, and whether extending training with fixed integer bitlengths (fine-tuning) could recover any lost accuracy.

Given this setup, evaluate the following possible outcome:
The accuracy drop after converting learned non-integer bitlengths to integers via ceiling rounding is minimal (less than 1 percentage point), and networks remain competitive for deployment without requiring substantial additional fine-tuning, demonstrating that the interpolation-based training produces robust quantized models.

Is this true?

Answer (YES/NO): NO